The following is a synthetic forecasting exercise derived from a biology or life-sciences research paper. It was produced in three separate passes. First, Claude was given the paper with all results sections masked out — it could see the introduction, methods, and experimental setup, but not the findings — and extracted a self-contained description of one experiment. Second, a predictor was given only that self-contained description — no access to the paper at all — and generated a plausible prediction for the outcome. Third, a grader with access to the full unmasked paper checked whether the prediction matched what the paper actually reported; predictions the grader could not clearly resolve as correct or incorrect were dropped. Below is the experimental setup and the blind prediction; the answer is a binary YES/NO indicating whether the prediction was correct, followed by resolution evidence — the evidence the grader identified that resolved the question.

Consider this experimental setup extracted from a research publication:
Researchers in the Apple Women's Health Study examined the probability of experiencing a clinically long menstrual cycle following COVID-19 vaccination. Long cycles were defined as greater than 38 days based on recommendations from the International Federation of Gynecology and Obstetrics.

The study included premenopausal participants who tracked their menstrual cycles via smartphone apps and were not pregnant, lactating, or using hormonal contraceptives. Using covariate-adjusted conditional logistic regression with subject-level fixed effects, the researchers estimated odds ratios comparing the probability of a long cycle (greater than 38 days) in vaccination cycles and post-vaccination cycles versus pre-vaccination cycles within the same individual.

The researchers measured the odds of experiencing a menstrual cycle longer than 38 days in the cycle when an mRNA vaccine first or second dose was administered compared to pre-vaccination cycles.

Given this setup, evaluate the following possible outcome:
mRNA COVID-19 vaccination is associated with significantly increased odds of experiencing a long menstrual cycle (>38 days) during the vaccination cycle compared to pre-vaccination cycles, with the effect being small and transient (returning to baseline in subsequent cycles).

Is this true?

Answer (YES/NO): NO